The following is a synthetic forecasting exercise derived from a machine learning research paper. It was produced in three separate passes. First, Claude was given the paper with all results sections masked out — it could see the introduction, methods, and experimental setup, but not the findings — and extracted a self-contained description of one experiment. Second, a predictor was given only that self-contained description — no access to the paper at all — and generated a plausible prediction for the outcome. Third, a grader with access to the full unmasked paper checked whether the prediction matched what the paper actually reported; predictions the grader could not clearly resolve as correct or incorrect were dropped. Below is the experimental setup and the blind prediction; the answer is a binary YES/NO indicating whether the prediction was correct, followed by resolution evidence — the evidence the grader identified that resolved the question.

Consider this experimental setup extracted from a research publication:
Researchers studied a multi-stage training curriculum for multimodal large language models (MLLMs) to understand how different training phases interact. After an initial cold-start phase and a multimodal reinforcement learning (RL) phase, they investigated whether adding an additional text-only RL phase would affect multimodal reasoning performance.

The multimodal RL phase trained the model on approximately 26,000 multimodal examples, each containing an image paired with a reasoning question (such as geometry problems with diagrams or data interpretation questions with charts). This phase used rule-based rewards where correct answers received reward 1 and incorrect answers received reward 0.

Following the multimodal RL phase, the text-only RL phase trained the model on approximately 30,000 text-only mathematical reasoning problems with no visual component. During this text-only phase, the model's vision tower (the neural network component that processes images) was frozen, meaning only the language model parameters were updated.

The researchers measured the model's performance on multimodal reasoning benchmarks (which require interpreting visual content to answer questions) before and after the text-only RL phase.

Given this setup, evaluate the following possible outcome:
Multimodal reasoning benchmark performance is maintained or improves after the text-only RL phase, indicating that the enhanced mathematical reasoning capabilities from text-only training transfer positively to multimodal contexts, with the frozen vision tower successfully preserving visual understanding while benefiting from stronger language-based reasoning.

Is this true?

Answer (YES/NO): YES